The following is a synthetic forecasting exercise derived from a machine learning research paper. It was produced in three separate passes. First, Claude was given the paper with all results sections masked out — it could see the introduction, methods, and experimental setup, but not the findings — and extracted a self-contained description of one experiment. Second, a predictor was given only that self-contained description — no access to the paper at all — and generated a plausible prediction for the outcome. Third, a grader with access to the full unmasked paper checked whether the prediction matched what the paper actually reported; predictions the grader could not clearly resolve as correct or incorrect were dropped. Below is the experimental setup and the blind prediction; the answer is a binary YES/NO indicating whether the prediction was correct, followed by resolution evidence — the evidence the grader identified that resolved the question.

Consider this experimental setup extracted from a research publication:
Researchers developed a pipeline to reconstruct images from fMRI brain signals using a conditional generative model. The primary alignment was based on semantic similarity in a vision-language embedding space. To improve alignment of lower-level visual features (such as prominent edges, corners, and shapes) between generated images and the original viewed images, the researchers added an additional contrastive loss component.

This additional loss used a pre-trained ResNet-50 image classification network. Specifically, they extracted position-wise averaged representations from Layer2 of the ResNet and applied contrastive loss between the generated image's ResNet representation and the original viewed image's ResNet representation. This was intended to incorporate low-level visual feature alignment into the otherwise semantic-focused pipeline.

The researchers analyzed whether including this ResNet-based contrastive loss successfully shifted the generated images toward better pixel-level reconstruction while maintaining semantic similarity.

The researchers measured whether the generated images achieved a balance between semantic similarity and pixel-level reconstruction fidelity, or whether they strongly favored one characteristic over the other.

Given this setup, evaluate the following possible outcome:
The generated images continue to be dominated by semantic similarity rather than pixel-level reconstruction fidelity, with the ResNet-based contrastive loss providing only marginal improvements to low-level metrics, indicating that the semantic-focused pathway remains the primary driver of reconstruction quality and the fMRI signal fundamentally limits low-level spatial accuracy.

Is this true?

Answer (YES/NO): YES